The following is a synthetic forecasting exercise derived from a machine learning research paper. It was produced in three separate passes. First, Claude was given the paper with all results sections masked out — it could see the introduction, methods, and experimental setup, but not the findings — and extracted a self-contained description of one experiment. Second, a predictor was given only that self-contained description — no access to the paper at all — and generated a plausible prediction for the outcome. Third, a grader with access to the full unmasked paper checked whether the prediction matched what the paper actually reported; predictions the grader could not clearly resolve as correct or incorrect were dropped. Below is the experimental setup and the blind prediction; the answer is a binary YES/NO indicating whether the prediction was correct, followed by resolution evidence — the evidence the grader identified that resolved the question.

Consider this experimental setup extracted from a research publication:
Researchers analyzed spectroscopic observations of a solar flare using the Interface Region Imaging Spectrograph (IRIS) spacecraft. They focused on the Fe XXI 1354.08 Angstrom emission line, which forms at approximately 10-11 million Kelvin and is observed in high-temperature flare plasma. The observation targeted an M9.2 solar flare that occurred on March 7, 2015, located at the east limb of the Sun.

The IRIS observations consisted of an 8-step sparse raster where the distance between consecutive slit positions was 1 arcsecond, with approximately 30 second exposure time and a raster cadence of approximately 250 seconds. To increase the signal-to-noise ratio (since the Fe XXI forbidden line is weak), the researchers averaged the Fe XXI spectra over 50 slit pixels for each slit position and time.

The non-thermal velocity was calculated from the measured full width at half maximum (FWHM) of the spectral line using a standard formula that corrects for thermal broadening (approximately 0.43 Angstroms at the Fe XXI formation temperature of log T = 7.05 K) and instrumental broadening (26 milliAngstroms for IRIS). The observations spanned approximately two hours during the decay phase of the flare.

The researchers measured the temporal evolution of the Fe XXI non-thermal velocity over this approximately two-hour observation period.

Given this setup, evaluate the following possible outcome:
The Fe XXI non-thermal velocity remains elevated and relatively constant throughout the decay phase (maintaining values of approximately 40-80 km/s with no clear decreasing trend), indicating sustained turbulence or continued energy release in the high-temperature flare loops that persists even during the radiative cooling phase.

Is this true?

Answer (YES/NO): NO